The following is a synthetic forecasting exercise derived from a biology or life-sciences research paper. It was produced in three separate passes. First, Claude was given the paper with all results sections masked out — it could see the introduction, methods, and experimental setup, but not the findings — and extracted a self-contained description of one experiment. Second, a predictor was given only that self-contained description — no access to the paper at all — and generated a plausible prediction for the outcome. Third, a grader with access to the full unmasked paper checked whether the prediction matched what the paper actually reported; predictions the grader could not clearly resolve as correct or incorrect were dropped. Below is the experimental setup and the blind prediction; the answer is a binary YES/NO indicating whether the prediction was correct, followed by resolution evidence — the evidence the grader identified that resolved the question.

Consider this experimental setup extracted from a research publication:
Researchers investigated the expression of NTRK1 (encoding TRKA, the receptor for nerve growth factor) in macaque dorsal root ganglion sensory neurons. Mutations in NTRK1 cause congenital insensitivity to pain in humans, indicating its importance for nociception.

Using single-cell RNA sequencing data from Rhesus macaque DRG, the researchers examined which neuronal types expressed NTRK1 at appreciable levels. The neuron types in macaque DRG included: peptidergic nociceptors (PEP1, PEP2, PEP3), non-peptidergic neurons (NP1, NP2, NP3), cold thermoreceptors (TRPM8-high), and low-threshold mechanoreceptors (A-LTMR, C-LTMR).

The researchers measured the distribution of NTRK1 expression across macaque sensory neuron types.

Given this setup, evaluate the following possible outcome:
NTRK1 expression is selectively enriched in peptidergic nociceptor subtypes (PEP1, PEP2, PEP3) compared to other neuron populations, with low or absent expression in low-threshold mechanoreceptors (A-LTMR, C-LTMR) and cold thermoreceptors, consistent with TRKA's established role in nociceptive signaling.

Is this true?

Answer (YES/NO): NO